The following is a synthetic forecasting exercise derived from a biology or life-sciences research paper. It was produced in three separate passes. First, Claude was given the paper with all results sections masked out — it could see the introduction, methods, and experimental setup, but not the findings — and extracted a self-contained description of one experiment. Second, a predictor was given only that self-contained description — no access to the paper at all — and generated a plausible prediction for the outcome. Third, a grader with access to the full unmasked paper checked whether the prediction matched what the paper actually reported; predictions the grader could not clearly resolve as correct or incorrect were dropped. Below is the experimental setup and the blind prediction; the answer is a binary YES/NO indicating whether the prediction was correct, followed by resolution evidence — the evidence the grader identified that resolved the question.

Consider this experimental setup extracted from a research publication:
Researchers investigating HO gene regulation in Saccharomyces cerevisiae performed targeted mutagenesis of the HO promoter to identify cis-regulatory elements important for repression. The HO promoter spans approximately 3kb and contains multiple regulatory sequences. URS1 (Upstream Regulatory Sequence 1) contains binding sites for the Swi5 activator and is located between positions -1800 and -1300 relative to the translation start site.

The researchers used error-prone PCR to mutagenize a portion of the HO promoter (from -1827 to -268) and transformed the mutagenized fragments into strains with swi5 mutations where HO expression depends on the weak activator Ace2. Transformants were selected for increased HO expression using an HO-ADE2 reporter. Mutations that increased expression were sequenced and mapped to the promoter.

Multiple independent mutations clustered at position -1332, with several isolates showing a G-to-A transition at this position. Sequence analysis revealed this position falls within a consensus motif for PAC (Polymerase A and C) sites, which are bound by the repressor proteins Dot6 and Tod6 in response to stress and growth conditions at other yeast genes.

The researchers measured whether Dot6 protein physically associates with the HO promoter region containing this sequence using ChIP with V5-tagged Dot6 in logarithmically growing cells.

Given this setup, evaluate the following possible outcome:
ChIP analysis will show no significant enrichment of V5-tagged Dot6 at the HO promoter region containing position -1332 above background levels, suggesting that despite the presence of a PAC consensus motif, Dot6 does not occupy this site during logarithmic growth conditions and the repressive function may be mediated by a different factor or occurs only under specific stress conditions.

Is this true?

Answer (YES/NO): YES